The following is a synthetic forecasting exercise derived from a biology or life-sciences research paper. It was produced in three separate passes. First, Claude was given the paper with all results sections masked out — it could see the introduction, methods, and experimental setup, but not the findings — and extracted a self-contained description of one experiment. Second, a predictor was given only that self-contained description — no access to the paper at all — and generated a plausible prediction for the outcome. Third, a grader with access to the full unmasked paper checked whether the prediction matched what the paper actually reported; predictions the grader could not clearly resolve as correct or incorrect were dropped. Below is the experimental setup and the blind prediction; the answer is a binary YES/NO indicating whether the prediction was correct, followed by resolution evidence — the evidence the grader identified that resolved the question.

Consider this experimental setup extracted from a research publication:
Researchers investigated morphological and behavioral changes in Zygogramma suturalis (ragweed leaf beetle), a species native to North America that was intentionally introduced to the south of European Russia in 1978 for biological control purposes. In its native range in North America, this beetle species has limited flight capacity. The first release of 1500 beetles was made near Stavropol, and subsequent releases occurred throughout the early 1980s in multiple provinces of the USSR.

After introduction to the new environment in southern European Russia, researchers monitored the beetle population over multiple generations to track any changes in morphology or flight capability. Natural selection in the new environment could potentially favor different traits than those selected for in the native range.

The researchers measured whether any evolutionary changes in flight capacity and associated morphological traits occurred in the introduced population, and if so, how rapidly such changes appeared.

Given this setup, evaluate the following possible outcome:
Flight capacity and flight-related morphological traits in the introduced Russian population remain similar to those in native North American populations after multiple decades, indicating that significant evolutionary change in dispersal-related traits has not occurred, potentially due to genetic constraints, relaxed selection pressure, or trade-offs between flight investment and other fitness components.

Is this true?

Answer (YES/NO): NO